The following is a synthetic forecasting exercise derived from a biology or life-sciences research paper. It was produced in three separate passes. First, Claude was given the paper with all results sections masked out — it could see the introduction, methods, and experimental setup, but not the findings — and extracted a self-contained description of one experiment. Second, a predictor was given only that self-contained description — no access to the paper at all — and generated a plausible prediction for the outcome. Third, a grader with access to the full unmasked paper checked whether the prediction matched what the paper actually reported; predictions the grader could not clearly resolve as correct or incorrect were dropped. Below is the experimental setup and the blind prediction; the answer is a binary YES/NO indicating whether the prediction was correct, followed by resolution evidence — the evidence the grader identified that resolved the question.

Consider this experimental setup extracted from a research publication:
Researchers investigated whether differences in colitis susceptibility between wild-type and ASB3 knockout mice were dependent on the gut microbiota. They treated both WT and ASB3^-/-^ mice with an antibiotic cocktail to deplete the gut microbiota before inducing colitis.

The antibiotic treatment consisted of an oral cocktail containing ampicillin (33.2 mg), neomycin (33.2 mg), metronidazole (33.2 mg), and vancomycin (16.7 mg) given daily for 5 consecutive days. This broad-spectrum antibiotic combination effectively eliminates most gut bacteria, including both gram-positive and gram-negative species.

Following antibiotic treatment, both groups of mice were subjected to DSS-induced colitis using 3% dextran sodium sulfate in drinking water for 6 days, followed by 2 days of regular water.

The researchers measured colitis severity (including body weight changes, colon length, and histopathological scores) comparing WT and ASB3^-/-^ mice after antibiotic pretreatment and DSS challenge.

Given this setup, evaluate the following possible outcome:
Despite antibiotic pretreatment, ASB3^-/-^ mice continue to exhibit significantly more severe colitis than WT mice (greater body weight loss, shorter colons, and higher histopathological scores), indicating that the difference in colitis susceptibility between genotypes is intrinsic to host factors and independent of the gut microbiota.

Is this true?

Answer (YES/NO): NO